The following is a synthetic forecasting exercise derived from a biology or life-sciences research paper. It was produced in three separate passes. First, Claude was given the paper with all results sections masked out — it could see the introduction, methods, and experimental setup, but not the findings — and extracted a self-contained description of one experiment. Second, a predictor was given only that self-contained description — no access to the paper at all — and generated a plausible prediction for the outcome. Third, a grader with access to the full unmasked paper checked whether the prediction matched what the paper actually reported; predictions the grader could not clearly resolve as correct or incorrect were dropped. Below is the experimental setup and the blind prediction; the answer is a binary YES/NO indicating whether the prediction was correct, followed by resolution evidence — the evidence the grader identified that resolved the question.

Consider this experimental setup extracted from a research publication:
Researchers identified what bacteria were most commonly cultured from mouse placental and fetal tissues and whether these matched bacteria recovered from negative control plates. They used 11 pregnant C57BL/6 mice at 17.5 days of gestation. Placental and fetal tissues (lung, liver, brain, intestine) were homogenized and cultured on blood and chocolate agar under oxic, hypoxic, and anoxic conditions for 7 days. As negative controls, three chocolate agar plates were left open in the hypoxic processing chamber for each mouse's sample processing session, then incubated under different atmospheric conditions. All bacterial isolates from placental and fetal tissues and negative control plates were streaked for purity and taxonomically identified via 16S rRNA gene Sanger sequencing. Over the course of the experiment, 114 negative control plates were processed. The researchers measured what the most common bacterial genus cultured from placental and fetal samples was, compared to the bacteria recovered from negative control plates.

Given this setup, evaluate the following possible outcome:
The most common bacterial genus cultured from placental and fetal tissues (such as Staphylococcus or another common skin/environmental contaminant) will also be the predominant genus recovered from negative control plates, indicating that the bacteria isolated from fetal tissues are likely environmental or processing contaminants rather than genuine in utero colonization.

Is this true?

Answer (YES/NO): NO